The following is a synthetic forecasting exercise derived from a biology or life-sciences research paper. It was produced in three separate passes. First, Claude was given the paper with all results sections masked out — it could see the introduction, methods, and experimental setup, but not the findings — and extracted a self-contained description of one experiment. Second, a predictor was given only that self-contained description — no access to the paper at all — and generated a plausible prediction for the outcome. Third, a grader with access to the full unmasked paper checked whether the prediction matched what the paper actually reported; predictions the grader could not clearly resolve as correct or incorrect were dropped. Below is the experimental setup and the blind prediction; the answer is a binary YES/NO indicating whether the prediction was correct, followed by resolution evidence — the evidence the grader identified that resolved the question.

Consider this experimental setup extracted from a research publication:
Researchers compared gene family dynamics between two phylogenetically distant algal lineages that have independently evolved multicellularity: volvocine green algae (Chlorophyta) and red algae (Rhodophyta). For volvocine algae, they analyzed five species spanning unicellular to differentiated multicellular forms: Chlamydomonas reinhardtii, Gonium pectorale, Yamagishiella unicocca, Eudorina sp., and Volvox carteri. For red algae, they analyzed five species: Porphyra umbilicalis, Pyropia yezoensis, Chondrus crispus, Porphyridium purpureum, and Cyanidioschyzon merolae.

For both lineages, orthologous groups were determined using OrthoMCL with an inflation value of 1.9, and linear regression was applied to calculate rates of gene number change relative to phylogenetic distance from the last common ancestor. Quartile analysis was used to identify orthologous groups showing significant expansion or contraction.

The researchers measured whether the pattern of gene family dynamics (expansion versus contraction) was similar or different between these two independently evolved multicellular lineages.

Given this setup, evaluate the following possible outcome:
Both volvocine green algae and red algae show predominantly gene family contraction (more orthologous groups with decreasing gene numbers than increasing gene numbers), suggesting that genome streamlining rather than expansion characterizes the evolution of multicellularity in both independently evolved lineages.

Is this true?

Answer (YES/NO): YES